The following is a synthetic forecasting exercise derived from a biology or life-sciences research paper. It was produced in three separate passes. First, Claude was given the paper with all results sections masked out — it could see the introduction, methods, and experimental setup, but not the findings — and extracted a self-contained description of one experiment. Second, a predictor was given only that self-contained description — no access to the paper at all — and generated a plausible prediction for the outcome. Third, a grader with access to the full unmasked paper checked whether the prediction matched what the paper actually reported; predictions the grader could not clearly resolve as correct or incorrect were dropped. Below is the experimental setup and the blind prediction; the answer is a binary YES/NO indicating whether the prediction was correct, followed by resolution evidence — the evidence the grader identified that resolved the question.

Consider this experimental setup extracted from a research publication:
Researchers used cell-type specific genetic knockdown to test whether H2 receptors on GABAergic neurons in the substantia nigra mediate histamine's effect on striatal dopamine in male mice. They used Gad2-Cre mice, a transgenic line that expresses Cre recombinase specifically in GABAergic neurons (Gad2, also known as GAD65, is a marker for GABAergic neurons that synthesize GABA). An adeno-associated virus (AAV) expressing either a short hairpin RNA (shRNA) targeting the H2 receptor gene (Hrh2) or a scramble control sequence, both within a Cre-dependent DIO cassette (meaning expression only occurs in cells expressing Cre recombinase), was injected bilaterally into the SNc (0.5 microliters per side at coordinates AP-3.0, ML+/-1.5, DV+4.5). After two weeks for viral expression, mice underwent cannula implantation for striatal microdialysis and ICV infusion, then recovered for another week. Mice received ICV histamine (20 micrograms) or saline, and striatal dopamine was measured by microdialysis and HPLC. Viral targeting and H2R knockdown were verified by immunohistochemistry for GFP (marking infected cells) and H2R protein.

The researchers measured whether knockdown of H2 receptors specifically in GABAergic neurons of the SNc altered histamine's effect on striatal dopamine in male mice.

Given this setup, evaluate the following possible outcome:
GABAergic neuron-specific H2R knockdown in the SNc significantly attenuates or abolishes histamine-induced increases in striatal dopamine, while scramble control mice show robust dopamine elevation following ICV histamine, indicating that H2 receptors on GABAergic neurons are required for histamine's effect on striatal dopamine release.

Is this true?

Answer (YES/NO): NO